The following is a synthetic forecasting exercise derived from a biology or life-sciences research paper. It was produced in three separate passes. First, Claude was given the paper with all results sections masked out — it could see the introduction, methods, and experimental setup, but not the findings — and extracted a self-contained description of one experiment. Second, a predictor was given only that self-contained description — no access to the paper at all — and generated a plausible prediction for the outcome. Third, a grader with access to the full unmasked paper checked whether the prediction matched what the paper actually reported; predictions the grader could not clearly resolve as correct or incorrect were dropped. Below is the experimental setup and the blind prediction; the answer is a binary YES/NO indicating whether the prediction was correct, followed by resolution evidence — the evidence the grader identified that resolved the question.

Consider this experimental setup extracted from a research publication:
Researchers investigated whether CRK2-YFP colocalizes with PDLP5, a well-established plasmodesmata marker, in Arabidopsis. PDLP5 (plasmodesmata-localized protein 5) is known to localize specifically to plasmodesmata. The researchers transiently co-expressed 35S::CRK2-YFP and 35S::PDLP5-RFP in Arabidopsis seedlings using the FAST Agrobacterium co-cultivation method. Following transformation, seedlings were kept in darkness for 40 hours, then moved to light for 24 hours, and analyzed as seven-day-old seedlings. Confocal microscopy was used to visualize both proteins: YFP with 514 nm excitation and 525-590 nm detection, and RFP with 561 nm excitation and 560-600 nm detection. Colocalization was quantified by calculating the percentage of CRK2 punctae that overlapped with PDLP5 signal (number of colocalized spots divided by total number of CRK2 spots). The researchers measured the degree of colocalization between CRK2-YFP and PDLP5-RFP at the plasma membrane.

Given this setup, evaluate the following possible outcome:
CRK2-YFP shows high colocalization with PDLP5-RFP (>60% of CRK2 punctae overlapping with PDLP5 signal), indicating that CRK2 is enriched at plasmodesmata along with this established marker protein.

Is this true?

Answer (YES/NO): NO